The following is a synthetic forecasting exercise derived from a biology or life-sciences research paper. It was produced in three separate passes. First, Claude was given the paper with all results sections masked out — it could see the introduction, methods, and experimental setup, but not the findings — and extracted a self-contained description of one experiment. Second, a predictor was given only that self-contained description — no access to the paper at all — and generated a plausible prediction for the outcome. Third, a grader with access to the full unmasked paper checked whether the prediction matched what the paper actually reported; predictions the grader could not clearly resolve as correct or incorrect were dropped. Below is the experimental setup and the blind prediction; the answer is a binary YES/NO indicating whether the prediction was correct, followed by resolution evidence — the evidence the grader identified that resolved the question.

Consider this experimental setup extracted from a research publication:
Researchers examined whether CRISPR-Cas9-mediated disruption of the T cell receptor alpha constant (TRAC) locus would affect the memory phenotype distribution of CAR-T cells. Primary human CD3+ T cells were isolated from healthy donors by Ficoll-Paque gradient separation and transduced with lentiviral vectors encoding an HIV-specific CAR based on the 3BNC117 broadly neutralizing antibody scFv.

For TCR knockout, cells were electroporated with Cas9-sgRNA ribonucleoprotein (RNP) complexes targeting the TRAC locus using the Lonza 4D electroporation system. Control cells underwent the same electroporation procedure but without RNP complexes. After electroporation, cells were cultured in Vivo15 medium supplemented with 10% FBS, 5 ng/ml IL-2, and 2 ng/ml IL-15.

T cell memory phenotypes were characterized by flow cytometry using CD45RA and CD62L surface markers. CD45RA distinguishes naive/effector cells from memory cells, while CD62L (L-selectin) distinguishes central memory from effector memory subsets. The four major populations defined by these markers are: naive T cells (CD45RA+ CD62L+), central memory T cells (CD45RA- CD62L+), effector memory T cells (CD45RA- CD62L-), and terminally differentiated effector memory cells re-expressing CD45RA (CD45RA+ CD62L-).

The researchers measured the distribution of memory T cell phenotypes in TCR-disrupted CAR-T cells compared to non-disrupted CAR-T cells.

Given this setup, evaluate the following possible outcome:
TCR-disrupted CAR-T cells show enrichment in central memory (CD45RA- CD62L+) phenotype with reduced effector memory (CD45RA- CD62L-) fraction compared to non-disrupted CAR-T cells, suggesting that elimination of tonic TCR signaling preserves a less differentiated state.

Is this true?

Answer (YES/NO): NO